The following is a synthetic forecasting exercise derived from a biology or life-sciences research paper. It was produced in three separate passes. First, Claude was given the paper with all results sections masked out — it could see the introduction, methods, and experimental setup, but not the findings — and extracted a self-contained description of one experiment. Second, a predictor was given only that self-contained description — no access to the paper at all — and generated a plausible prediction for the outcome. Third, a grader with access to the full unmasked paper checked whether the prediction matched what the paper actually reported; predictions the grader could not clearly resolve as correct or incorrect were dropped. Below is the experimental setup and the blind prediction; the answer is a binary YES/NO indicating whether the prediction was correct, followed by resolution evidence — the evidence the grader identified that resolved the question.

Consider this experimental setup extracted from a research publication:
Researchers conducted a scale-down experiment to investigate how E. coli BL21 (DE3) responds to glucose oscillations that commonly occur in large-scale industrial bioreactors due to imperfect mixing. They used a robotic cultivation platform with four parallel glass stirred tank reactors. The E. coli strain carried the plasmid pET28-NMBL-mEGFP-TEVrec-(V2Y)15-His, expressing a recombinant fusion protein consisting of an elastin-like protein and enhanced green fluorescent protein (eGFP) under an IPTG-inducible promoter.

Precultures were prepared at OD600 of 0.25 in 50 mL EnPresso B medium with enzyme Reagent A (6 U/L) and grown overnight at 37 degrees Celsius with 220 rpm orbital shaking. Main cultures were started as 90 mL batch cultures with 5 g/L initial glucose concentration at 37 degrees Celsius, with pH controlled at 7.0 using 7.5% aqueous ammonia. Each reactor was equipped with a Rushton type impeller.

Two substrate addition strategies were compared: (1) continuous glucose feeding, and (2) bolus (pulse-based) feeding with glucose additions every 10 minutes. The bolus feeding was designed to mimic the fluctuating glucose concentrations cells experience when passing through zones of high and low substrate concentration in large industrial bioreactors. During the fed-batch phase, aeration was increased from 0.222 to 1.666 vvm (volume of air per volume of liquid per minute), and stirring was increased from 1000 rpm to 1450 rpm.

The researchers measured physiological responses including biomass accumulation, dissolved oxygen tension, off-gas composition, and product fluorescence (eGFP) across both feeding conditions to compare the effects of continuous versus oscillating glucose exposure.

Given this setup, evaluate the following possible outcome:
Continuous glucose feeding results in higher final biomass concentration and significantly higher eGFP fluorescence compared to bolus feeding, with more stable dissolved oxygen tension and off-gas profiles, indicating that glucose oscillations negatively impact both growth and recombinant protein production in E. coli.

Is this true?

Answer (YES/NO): NO